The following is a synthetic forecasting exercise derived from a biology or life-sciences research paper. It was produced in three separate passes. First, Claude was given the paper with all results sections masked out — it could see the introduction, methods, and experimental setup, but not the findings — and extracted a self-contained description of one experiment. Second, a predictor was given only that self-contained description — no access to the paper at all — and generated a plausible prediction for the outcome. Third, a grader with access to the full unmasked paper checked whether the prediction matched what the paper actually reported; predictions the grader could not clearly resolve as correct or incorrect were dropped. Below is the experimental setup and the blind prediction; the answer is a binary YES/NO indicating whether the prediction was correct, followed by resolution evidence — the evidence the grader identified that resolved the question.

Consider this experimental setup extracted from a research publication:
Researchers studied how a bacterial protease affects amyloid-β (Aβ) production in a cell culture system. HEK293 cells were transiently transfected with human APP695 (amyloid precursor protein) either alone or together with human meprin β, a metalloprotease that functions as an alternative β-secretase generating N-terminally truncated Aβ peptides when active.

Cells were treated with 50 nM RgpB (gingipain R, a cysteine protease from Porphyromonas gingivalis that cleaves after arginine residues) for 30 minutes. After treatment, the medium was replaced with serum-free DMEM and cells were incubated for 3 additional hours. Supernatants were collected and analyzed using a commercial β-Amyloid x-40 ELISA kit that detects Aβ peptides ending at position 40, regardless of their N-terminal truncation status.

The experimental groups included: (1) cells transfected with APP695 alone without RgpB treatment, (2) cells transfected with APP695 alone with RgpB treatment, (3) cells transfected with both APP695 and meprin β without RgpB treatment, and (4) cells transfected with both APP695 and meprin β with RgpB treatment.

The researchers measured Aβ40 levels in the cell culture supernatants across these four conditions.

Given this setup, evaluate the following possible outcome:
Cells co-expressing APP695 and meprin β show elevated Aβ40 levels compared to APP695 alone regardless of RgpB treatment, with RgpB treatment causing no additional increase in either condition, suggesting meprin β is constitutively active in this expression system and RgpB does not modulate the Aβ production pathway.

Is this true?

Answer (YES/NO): NO